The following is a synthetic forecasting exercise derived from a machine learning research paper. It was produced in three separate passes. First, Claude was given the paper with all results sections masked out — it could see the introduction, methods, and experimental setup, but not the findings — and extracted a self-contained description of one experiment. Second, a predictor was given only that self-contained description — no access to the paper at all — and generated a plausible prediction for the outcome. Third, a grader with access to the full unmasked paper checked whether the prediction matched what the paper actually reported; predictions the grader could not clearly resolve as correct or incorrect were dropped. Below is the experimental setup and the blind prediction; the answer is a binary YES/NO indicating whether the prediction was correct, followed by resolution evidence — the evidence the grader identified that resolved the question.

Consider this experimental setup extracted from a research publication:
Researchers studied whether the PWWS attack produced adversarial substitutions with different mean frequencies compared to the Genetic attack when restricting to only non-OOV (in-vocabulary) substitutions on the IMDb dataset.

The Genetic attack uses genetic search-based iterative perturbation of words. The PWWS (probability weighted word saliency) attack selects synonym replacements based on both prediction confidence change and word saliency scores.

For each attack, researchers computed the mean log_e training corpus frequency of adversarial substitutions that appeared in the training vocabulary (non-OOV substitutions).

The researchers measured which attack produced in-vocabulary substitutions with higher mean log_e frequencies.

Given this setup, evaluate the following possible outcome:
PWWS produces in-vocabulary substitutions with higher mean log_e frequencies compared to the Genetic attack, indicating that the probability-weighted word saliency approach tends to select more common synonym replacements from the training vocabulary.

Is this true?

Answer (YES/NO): YES